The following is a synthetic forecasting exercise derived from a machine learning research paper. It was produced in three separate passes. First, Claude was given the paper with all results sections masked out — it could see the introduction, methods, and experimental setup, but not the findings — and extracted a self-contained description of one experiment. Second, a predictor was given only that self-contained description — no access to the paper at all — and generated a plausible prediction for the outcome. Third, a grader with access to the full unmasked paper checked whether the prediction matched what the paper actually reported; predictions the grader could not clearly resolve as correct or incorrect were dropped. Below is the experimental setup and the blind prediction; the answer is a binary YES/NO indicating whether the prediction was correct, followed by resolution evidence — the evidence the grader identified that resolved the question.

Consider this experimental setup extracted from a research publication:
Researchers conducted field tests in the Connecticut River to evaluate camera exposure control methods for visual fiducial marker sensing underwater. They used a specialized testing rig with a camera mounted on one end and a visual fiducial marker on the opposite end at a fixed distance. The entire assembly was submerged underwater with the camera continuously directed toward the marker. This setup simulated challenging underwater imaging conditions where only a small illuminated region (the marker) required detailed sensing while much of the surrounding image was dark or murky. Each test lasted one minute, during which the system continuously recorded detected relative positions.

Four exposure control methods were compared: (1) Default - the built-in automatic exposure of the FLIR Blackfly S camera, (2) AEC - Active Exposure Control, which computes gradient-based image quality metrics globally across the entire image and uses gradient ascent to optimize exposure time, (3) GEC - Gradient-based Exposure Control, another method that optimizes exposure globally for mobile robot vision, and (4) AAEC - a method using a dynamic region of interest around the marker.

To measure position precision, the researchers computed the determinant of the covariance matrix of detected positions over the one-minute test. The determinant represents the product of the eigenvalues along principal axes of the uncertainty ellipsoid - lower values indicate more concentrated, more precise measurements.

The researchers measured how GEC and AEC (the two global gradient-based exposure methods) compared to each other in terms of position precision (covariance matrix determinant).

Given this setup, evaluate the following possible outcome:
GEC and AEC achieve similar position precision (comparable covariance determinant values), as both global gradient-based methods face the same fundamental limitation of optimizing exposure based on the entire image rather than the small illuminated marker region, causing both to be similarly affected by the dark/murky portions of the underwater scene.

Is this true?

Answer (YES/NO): YES